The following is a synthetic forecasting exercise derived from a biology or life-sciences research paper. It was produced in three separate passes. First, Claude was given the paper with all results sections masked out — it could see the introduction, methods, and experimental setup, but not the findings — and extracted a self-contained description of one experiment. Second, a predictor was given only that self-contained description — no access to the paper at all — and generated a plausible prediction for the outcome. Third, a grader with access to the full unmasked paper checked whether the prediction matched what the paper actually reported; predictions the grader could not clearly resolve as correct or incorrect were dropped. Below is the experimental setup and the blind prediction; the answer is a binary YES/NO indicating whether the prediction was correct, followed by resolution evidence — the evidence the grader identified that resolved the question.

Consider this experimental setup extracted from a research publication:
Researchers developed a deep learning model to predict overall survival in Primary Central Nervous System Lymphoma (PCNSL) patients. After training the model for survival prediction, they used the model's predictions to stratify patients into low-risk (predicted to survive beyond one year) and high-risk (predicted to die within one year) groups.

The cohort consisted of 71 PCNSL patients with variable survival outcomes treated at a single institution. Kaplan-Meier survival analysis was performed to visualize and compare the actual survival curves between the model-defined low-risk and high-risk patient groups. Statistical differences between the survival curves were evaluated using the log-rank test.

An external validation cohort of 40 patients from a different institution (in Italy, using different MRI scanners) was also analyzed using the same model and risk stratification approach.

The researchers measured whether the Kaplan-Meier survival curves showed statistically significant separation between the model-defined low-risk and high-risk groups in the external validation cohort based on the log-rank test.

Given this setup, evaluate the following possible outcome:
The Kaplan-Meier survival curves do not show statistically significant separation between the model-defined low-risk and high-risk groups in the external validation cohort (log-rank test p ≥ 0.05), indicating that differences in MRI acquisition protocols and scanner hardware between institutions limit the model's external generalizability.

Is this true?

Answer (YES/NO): NO